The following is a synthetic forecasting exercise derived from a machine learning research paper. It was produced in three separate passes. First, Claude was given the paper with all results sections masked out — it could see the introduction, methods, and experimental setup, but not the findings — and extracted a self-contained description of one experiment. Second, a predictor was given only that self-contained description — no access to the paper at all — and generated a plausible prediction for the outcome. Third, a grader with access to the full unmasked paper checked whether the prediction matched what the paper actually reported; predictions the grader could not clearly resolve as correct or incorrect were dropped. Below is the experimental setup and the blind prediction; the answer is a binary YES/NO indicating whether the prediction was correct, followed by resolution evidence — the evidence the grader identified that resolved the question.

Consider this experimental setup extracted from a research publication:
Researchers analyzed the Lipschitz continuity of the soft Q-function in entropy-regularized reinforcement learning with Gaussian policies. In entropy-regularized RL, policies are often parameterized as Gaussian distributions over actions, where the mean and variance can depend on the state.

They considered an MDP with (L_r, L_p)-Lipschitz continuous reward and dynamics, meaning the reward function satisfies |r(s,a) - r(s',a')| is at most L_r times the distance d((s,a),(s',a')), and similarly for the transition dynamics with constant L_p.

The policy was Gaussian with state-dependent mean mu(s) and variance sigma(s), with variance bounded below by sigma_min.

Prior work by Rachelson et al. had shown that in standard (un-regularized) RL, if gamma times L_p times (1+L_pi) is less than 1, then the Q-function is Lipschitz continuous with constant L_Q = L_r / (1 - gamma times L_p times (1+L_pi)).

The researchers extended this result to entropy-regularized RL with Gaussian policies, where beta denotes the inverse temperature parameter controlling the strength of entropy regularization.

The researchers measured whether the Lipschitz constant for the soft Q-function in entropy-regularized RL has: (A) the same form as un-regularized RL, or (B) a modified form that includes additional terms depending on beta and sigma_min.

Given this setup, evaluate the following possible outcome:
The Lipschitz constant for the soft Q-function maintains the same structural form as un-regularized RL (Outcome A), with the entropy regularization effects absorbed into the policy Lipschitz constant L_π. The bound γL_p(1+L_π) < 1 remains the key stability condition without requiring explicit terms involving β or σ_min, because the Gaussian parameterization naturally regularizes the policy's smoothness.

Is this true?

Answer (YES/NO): NO